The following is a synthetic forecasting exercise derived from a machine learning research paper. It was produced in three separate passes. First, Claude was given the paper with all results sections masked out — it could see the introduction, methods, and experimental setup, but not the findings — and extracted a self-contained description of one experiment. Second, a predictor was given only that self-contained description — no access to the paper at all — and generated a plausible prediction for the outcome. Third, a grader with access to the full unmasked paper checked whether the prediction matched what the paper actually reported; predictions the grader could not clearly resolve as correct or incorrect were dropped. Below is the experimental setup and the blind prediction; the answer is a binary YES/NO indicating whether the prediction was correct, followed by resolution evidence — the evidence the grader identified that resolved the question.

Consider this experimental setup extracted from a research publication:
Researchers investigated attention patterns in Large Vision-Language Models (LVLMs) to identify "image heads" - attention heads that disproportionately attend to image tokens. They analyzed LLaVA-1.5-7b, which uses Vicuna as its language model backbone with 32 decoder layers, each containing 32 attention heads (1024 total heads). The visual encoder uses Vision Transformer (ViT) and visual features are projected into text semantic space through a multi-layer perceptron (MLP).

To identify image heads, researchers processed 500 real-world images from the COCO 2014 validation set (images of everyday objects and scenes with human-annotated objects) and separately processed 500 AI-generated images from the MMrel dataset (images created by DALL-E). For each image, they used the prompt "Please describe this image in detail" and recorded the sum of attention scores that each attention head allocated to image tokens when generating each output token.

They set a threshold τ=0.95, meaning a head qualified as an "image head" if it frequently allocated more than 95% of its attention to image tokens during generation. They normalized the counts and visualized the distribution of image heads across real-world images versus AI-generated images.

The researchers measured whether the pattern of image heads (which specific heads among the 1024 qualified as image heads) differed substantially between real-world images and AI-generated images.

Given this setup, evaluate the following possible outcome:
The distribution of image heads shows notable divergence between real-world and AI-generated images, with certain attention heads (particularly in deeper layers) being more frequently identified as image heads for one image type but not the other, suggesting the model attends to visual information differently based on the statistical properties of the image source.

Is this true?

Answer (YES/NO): NO